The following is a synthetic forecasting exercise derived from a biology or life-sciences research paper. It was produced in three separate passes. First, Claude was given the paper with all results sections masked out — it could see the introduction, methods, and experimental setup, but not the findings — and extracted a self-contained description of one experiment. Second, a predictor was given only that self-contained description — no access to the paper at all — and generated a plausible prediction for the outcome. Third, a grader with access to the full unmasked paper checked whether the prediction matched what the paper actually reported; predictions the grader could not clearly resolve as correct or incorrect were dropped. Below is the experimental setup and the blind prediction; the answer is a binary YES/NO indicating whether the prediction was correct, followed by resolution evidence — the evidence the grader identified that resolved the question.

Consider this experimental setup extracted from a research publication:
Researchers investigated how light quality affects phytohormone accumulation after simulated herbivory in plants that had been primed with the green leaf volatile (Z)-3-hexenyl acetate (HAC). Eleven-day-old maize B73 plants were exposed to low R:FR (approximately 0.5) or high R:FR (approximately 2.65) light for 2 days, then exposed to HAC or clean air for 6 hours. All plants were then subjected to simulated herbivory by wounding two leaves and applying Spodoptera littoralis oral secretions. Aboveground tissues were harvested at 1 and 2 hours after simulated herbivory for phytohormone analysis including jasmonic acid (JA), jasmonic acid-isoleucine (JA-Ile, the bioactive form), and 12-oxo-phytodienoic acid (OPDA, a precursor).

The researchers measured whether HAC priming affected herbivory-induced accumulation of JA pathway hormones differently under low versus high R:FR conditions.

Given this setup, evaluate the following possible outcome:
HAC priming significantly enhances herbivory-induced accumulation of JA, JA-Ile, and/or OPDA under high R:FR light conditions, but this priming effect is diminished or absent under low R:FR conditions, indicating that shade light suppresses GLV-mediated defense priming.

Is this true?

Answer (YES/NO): NO